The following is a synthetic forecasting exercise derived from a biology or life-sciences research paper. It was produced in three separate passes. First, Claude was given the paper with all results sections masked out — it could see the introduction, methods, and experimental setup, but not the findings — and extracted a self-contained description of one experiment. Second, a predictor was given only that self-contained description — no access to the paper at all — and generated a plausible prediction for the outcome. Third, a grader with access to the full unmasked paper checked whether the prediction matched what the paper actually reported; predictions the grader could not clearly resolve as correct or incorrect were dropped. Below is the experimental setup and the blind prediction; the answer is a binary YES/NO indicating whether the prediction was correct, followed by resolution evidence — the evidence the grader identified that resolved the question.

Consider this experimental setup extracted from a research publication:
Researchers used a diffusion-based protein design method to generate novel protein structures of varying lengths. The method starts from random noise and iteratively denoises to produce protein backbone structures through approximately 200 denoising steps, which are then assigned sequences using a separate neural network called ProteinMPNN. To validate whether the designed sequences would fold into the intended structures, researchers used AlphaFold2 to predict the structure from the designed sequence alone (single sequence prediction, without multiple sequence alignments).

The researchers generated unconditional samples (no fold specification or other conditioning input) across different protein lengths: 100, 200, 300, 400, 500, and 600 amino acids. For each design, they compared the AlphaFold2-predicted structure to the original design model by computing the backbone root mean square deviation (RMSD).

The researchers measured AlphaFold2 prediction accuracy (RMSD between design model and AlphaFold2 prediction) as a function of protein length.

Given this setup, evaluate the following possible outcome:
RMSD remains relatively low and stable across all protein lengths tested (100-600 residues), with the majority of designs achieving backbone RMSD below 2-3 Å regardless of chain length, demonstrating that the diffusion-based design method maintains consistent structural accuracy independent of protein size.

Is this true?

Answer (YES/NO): NO